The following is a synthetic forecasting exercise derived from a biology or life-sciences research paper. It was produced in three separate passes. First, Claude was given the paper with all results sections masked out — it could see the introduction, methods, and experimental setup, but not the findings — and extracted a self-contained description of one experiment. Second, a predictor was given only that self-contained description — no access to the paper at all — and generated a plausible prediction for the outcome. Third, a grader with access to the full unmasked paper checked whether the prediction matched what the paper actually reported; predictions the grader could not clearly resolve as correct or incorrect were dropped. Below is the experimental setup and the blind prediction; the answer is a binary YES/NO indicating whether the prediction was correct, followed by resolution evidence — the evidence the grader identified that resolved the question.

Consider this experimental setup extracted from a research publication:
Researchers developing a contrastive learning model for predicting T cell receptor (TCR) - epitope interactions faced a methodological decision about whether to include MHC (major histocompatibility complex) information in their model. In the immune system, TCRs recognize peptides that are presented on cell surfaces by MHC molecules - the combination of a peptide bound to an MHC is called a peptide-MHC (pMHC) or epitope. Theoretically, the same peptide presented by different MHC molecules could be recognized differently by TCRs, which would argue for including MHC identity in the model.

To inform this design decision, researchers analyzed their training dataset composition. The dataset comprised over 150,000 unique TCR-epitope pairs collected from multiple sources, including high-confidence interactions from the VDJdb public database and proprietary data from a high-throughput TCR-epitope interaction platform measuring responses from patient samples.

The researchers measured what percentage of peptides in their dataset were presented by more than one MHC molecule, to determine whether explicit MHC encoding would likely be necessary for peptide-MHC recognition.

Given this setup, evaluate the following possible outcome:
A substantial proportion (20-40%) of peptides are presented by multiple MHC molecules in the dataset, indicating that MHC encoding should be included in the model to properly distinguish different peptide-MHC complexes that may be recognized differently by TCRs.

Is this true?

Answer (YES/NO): NO